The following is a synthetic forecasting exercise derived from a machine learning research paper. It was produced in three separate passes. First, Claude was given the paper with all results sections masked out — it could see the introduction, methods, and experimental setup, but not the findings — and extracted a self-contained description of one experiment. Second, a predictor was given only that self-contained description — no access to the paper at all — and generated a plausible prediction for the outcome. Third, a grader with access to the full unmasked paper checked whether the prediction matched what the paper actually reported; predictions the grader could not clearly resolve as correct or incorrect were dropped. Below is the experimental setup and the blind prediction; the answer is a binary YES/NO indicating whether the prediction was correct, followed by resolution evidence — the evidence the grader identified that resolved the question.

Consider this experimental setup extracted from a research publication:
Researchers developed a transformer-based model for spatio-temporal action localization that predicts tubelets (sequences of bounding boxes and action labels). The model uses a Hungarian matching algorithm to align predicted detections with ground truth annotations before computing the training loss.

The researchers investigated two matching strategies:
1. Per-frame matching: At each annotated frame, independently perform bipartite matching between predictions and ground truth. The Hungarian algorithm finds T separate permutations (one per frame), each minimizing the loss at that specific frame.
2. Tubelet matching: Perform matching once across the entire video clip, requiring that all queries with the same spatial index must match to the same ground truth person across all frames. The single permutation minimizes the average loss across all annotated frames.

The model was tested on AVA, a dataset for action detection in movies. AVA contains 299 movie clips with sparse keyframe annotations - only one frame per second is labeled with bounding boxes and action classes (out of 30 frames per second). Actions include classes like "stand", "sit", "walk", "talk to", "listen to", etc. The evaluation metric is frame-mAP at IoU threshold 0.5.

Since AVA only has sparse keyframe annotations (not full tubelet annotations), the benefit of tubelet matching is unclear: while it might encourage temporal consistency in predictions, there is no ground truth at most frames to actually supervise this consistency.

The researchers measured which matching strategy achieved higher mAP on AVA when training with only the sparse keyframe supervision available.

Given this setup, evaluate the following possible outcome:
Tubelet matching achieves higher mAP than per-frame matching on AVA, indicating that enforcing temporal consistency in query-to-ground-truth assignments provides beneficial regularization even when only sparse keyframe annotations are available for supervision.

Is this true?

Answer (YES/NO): NO